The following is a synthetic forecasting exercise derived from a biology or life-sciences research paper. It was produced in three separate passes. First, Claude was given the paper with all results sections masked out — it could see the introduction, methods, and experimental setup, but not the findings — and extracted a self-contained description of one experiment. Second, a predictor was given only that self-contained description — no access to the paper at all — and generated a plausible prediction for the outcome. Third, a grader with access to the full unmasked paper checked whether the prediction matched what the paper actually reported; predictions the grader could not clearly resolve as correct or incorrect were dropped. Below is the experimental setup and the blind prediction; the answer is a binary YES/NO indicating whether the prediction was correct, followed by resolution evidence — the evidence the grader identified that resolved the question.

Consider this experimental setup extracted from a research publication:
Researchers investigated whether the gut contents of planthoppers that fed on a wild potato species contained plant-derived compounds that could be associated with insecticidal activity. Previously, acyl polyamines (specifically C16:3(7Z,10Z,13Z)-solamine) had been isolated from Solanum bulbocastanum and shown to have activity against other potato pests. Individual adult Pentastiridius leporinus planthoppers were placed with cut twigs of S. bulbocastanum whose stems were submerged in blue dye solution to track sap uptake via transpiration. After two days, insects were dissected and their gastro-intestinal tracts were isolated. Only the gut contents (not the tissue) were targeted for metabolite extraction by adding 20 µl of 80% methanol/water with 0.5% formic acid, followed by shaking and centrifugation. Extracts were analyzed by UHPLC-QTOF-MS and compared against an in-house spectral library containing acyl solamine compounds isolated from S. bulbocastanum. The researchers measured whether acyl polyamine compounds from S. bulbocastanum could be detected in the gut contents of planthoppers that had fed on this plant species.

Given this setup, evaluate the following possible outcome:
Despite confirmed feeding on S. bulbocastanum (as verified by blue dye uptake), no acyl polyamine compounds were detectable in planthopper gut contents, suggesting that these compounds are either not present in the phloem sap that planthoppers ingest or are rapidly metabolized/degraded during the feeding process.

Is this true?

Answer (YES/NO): NO